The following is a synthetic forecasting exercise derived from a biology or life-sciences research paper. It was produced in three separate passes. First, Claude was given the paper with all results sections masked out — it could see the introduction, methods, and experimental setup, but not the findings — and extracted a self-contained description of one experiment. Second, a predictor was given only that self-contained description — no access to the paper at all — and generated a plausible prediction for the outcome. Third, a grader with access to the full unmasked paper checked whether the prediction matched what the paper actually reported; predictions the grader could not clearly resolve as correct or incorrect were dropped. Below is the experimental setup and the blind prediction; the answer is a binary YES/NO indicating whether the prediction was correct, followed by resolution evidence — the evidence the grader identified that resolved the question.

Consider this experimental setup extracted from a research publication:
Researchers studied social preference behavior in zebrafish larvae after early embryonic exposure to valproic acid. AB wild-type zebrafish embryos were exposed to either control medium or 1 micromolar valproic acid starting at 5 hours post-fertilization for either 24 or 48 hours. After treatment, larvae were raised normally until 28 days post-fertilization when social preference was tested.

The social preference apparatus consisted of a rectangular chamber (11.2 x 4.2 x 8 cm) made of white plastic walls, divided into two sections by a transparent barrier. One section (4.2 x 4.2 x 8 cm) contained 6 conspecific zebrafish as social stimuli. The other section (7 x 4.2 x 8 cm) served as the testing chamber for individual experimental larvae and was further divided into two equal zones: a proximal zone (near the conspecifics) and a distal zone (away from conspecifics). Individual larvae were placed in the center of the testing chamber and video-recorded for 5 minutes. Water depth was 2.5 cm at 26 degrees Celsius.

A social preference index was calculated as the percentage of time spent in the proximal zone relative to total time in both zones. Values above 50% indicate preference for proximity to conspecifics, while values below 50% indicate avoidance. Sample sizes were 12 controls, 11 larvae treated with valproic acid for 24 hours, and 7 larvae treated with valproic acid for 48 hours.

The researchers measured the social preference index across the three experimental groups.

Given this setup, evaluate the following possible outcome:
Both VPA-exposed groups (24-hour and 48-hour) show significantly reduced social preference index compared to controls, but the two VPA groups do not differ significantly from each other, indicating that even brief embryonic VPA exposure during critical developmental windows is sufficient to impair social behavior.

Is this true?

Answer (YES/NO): YES